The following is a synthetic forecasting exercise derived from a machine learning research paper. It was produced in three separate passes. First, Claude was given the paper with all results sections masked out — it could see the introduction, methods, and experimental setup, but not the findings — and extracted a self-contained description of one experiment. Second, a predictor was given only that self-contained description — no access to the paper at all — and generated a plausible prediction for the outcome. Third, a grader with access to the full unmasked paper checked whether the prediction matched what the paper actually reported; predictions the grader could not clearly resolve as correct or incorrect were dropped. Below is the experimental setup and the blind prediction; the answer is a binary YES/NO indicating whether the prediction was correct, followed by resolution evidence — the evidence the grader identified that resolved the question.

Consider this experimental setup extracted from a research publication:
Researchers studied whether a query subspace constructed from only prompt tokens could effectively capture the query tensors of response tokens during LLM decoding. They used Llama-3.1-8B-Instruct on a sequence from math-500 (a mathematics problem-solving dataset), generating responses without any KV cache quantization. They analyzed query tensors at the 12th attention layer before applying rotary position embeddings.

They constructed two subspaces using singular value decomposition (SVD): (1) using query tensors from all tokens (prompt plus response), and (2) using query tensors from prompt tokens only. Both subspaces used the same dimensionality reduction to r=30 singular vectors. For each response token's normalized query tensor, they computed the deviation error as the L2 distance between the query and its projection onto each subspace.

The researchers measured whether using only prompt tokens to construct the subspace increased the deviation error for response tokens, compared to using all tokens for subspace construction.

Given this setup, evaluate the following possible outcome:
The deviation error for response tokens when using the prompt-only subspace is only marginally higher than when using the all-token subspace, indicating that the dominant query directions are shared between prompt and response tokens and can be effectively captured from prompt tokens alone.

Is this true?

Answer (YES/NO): NO